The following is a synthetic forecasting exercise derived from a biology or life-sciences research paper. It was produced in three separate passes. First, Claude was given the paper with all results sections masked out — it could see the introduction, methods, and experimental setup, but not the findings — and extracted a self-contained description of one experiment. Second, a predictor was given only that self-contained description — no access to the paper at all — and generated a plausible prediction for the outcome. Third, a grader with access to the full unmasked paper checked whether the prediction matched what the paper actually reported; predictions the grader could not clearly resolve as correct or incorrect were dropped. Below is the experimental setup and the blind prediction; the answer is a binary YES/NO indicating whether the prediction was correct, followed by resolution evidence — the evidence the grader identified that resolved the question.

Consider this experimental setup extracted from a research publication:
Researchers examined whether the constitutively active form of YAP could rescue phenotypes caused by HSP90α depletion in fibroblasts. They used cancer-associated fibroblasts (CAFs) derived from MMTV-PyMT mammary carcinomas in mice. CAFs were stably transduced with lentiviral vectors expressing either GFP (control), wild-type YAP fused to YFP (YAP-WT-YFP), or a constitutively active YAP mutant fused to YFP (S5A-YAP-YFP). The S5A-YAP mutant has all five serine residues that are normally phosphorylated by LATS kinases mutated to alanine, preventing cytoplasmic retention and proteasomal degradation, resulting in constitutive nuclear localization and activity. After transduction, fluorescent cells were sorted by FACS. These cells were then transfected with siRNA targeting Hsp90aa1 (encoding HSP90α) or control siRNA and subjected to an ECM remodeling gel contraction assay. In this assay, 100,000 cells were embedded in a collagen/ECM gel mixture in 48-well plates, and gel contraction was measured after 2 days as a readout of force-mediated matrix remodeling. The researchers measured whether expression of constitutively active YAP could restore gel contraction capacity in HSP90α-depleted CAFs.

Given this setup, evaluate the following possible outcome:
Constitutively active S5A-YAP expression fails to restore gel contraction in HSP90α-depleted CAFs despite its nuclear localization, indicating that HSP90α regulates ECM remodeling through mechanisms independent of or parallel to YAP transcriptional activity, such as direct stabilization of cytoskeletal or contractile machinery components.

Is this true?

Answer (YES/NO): NO